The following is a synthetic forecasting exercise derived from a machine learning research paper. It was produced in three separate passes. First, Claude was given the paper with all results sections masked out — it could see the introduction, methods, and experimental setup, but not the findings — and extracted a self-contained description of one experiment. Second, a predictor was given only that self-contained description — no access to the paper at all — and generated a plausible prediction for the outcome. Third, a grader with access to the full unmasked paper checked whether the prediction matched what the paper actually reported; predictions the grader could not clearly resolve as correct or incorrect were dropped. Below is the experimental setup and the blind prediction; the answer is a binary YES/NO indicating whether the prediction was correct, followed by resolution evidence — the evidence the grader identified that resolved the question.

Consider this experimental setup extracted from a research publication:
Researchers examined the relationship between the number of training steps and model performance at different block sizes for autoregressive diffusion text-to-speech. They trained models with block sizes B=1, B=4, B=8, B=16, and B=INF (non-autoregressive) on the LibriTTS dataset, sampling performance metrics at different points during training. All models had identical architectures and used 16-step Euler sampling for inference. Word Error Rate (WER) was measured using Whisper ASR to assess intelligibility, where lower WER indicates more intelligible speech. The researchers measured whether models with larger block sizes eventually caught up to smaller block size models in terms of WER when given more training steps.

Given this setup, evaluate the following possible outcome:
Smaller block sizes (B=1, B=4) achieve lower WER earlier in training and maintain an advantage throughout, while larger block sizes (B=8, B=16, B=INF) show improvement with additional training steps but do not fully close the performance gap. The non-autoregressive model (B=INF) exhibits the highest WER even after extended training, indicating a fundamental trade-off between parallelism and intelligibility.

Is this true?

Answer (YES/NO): YES